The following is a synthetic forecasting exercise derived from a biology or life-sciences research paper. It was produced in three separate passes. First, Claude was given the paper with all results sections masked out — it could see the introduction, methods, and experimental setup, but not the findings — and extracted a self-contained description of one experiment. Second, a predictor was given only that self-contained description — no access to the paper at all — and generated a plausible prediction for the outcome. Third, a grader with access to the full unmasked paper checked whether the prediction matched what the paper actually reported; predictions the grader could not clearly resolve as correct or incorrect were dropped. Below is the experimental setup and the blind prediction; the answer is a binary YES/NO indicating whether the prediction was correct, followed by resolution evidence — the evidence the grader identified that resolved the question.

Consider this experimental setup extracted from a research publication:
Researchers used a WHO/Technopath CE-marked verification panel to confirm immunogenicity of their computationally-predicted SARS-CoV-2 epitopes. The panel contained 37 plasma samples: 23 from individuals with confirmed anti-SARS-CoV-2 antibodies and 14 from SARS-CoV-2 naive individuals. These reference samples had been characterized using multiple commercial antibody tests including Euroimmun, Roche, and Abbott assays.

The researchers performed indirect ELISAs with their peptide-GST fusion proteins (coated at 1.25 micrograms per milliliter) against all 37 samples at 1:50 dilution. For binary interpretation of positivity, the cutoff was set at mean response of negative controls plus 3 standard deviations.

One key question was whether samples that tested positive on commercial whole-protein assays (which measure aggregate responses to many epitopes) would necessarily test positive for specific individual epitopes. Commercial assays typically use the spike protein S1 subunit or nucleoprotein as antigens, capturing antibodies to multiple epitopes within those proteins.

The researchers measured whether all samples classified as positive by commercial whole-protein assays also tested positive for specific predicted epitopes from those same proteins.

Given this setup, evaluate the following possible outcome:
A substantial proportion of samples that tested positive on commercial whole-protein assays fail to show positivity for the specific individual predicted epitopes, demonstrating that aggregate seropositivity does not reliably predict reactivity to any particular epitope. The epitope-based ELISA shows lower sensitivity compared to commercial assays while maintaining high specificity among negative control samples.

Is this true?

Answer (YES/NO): NO